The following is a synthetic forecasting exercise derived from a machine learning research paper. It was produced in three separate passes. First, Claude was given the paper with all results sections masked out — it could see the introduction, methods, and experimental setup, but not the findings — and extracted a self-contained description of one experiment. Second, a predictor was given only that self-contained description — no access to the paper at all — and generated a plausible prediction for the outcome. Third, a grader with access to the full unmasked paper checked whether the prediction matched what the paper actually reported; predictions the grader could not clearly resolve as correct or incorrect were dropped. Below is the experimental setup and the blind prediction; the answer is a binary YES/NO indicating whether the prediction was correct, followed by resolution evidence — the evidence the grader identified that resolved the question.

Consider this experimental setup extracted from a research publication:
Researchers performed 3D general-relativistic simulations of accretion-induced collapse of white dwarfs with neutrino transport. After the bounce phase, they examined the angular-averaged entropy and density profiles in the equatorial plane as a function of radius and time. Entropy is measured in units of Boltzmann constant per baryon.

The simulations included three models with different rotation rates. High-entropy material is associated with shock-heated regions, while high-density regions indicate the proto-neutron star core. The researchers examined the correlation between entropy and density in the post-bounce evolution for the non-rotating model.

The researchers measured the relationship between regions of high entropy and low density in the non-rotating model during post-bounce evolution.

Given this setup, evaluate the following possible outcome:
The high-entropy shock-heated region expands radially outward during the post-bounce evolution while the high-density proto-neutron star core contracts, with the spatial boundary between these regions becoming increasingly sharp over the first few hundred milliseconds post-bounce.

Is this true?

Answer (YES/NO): NO